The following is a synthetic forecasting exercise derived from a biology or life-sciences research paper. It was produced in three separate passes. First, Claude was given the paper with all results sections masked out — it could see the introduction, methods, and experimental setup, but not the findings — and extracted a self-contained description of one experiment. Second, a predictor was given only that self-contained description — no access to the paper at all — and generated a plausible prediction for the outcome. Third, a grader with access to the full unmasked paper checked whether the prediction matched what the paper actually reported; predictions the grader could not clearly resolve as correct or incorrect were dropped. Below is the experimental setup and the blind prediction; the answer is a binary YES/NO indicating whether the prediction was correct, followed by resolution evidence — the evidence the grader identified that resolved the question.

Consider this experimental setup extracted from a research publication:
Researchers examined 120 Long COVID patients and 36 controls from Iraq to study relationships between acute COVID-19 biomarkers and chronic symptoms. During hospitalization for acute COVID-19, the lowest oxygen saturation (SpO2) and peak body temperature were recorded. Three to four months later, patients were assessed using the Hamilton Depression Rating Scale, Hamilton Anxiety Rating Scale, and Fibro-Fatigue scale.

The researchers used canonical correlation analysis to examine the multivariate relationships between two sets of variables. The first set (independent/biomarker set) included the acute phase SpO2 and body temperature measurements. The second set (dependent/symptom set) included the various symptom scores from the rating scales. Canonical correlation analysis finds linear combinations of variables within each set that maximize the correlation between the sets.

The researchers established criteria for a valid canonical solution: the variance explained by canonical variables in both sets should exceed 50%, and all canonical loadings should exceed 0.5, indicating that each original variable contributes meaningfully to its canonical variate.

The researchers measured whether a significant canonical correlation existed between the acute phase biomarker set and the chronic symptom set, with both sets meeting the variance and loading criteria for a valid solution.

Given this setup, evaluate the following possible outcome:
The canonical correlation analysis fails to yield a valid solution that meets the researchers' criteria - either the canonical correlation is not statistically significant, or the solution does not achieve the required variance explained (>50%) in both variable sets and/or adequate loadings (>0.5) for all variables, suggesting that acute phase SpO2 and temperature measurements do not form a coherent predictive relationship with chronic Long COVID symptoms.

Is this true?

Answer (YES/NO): NO